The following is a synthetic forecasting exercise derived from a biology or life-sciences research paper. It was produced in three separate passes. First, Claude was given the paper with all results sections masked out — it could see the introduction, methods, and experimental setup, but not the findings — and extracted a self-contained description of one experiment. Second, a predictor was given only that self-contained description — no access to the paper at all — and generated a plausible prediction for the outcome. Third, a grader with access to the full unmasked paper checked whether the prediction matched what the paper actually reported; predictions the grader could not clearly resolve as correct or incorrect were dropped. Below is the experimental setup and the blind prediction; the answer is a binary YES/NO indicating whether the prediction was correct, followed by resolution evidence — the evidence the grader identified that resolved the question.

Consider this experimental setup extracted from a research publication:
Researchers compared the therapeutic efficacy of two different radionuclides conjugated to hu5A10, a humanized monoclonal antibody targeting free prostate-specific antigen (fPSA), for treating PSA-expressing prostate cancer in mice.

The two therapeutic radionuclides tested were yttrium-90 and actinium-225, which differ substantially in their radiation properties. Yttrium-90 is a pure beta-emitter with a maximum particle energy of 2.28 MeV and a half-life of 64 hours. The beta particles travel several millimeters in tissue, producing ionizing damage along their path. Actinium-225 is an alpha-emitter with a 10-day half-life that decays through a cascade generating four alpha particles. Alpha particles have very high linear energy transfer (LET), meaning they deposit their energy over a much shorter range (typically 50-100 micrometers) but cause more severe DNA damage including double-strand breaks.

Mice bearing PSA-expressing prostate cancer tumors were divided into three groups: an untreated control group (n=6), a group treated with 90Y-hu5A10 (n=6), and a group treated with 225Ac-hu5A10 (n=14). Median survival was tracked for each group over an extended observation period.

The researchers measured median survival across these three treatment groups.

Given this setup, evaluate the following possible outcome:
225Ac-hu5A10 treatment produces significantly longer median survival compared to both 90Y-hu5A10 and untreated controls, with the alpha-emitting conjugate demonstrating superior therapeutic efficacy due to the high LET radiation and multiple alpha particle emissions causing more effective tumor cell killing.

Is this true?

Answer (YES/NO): YES